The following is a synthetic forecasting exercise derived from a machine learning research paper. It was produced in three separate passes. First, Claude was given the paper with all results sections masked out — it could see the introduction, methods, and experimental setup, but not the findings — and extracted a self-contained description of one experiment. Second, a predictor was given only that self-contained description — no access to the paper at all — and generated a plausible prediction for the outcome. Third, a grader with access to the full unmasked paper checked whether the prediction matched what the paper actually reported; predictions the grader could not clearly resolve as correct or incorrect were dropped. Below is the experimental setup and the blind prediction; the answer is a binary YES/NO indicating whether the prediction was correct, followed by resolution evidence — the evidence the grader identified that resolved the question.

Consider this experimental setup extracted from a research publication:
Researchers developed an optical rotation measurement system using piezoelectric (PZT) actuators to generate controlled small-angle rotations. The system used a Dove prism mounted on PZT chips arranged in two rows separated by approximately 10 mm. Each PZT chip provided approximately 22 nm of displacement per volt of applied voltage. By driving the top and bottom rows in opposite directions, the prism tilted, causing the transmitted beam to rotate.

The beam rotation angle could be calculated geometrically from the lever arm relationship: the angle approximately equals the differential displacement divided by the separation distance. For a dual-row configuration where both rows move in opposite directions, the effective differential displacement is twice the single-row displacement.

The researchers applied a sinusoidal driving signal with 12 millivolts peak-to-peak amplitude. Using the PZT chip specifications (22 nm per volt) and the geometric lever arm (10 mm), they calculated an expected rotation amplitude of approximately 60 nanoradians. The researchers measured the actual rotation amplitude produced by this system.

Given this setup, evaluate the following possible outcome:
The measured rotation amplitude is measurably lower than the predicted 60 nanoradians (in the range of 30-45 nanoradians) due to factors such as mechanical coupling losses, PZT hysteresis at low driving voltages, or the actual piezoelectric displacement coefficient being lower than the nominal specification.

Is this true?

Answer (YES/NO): NO